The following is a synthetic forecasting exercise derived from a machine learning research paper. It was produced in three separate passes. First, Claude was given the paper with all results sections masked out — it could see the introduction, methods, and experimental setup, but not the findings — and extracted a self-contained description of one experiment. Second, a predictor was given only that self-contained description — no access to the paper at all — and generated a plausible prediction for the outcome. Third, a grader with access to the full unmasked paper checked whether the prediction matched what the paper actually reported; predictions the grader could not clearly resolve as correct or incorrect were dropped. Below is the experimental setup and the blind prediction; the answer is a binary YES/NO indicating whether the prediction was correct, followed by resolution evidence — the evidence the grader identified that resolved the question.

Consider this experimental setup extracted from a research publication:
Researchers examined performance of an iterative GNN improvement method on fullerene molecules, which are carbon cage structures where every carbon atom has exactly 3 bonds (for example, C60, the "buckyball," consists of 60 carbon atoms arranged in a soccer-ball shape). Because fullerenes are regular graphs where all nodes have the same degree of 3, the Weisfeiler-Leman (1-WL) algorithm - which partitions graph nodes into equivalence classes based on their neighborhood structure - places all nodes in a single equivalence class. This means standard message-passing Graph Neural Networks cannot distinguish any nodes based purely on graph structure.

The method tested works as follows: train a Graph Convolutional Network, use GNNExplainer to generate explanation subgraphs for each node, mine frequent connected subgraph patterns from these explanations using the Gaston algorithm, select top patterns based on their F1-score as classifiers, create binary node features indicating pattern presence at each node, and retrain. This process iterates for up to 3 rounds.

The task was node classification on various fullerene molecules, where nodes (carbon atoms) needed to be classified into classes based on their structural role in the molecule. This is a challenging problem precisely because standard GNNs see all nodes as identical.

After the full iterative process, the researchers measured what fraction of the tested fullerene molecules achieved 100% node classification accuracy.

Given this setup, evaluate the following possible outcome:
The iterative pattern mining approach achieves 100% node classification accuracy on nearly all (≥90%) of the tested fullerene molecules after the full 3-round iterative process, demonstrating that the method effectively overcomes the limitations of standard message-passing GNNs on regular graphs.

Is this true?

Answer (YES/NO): NO